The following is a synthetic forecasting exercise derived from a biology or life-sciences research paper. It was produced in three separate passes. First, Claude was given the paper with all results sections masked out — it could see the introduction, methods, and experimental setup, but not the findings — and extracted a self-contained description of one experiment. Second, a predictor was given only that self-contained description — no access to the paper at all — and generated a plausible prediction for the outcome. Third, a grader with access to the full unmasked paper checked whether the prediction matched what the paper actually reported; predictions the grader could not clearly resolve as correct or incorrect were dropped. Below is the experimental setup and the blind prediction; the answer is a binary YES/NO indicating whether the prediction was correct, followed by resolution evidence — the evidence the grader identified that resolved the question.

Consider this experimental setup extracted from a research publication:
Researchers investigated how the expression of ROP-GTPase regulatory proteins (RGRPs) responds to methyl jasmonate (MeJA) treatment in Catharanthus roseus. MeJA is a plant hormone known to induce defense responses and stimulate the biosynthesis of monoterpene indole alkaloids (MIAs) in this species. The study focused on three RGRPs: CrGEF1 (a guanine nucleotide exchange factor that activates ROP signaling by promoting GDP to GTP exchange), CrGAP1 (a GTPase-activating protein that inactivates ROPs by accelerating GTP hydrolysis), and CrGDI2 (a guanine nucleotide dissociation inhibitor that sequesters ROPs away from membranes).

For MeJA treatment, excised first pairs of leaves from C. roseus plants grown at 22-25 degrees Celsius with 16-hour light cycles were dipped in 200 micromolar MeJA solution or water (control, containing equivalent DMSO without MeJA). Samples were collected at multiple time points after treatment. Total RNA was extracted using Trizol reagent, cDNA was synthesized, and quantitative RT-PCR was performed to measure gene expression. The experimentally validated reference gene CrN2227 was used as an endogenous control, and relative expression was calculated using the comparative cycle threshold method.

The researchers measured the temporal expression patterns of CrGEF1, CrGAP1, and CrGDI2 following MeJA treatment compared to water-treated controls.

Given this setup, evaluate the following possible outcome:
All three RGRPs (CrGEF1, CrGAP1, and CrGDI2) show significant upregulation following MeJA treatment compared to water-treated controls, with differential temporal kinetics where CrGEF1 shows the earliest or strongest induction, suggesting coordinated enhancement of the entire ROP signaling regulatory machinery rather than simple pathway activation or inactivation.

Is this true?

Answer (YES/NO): NO